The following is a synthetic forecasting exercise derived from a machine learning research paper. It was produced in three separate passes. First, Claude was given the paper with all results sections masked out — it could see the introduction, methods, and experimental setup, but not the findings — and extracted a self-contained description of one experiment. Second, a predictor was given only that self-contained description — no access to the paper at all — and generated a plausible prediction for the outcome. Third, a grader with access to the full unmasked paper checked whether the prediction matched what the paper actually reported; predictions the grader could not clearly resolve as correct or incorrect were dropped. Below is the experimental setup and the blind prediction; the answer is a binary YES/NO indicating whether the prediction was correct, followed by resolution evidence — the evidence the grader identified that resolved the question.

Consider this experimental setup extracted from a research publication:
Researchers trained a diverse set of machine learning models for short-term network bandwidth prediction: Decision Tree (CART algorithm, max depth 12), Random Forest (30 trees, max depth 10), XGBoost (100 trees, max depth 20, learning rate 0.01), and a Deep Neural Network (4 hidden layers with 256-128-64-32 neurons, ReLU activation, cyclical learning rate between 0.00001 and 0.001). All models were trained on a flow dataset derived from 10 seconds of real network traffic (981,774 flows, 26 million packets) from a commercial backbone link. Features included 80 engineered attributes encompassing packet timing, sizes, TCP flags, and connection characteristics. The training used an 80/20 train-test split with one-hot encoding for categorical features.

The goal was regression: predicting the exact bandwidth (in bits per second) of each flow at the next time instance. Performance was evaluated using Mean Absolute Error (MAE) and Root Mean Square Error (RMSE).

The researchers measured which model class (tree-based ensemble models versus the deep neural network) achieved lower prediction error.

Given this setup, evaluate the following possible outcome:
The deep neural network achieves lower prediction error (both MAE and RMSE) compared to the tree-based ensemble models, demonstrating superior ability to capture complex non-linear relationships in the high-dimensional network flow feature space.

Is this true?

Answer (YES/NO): NO